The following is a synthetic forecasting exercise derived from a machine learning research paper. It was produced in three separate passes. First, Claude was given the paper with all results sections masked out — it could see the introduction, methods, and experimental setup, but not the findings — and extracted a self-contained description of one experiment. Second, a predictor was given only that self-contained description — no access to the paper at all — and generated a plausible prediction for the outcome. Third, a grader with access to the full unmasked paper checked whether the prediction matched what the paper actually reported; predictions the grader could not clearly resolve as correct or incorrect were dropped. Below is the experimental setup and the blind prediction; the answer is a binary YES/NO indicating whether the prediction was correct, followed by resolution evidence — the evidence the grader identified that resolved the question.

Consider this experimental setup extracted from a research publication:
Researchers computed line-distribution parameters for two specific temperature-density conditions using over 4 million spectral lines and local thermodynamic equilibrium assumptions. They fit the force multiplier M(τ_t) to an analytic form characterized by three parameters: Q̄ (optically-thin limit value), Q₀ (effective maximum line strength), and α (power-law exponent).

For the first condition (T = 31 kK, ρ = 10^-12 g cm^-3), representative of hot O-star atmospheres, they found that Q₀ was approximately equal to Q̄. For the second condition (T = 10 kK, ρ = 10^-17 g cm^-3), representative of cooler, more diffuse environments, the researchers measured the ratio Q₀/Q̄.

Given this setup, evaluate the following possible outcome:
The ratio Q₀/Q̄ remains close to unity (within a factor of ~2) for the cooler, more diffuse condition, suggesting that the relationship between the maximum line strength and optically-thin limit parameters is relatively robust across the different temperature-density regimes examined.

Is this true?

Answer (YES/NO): NO